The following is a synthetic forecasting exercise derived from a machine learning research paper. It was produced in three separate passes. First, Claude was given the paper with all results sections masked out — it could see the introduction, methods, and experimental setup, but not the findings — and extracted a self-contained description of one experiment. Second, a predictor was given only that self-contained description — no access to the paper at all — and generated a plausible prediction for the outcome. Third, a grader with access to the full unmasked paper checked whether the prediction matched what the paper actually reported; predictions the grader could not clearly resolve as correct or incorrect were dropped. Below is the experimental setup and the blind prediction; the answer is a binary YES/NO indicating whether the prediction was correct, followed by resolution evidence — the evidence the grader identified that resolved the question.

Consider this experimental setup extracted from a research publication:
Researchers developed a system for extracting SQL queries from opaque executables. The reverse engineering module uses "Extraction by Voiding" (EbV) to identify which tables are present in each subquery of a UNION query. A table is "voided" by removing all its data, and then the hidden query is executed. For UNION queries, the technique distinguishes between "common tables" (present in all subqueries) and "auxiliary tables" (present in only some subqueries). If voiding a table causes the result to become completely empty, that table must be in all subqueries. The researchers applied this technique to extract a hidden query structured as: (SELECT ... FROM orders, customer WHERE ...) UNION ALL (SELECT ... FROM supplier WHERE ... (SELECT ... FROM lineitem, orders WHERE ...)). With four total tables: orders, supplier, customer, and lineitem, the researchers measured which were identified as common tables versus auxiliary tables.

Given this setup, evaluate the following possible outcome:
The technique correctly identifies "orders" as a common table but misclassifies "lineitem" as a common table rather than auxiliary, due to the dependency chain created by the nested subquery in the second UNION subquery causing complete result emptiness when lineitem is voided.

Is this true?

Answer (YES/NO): NO